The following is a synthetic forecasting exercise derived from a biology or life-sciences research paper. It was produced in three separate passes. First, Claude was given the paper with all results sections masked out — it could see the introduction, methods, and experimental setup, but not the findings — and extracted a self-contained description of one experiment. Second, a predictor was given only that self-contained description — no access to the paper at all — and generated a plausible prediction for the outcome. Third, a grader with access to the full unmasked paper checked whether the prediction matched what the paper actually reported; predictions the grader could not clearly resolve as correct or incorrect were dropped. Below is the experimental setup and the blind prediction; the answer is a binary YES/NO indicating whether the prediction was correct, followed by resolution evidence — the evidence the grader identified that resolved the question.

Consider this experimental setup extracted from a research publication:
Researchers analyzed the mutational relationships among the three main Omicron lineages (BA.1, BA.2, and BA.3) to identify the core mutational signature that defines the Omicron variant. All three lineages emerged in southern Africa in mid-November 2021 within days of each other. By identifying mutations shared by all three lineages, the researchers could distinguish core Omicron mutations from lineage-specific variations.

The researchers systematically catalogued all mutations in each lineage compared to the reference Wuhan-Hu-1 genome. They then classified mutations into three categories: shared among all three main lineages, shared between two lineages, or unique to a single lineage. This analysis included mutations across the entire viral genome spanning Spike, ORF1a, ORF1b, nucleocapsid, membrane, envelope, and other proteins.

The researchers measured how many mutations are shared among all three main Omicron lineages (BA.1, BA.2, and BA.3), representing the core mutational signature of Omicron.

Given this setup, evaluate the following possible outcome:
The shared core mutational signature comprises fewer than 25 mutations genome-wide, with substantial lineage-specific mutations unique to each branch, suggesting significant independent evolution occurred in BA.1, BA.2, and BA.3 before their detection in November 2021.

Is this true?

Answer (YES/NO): NO